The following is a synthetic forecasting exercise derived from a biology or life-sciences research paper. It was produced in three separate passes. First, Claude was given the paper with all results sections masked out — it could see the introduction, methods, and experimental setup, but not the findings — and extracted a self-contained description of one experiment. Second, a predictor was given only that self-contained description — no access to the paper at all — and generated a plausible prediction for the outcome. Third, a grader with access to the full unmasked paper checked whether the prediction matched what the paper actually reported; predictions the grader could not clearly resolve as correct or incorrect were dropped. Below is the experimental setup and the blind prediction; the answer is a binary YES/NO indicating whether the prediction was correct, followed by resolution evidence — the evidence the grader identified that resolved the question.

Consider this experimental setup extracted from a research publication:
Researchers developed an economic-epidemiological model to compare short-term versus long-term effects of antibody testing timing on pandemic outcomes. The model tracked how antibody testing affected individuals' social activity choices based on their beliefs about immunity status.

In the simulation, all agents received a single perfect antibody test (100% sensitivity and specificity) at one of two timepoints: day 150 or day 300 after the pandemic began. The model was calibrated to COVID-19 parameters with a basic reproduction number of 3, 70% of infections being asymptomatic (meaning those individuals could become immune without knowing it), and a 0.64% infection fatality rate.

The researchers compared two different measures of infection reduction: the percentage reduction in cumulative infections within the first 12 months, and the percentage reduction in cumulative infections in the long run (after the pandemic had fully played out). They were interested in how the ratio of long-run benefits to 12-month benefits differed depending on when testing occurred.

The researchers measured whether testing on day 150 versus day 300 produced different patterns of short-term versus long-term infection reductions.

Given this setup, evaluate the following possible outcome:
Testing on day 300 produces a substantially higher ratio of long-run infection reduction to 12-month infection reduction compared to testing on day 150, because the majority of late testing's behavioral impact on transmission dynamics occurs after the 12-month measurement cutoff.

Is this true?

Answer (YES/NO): YES